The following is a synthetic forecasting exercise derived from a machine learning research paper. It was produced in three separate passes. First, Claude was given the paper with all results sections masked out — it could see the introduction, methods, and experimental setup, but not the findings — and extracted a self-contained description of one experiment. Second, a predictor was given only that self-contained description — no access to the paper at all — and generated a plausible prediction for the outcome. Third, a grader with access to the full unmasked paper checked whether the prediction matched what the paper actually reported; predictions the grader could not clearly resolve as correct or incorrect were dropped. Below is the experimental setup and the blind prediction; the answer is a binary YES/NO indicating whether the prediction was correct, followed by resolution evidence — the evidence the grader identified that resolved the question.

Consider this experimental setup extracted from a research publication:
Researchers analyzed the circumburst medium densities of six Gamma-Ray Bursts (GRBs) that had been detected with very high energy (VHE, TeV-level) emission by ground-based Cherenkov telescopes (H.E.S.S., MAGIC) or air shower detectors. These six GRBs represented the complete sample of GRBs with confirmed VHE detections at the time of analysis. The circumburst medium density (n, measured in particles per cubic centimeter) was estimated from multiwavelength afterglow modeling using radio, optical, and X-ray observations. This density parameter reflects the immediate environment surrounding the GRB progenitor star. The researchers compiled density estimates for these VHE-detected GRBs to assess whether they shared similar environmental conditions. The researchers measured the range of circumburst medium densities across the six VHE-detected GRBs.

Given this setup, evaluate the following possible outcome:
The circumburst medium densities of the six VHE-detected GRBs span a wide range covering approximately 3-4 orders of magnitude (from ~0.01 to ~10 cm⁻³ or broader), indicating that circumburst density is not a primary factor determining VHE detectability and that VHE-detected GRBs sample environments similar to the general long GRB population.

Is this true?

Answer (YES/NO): YES